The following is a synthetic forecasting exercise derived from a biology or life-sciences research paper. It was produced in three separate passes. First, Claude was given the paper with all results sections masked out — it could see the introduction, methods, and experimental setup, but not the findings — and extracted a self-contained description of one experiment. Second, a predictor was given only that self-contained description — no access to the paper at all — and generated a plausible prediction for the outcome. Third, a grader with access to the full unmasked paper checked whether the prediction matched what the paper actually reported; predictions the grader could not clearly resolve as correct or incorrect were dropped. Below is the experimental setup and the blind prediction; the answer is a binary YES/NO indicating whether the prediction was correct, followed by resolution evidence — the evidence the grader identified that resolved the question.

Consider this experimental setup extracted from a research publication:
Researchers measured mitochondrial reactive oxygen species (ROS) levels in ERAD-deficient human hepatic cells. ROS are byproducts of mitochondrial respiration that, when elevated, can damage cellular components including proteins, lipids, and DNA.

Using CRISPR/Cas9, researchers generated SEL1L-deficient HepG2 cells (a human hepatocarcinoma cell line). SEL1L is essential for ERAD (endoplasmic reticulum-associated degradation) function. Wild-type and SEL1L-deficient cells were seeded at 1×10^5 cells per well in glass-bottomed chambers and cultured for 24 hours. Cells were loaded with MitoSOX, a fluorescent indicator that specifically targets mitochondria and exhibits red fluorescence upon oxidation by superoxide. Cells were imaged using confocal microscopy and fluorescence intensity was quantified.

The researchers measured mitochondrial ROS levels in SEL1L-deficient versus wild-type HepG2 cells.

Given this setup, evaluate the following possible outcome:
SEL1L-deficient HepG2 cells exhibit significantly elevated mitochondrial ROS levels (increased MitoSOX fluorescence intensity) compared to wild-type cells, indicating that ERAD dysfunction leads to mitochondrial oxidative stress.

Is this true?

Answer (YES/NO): YES